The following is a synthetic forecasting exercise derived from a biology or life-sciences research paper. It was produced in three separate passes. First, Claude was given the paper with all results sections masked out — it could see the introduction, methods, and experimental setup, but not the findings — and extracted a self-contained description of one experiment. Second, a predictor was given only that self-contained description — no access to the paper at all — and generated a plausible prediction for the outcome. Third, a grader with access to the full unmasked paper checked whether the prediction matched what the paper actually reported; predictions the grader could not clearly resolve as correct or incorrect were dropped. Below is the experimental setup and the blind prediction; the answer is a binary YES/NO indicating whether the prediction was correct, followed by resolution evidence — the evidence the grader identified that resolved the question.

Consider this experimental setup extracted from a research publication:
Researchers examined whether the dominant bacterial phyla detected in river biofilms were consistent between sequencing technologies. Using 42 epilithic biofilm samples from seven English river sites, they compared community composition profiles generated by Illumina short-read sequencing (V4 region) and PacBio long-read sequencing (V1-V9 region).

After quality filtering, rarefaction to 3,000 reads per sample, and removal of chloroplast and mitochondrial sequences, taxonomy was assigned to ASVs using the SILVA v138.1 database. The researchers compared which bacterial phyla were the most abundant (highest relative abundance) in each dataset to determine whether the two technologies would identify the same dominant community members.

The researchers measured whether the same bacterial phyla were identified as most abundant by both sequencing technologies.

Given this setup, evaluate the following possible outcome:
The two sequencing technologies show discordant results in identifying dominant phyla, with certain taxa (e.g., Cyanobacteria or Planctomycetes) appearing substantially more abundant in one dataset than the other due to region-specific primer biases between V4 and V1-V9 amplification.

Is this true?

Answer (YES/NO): NO